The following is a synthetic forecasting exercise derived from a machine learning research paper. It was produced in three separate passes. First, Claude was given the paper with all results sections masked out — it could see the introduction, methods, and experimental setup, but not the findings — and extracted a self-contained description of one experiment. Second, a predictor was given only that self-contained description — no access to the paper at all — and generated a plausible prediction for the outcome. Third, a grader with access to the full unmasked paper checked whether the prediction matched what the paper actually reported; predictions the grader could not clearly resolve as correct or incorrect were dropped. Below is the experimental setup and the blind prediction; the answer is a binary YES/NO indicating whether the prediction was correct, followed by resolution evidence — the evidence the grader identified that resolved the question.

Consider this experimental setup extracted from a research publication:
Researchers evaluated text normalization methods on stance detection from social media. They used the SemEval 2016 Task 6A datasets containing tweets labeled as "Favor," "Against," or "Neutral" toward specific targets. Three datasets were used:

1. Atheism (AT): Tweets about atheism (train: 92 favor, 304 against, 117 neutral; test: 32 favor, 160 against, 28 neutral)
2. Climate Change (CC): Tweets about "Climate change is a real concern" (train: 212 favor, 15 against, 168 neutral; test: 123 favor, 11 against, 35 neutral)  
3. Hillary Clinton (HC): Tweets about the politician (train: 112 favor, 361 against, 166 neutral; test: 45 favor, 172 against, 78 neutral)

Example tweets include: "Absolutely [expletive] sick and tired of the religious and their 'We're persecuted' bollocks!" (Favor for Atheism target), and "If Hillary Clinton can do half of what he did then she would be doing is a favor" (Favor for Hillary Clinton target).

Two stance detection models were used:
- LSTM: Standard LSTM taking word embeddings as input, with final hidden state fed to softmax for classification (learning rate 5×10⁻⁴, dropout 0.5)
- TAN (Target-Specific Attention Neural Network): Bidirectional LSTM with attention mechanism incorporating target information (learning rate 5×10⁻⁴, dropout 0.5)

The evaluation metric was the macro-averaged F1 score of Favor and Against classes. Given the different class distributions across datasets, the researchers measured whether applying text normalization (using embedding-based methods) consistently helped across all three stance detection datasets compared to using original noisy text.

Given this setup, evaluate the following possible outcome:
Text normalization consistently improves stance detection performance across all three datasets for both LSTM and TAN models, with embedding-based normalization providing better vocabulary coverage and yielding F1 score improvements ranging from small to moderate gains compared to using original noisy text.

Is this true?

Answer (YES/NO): YES